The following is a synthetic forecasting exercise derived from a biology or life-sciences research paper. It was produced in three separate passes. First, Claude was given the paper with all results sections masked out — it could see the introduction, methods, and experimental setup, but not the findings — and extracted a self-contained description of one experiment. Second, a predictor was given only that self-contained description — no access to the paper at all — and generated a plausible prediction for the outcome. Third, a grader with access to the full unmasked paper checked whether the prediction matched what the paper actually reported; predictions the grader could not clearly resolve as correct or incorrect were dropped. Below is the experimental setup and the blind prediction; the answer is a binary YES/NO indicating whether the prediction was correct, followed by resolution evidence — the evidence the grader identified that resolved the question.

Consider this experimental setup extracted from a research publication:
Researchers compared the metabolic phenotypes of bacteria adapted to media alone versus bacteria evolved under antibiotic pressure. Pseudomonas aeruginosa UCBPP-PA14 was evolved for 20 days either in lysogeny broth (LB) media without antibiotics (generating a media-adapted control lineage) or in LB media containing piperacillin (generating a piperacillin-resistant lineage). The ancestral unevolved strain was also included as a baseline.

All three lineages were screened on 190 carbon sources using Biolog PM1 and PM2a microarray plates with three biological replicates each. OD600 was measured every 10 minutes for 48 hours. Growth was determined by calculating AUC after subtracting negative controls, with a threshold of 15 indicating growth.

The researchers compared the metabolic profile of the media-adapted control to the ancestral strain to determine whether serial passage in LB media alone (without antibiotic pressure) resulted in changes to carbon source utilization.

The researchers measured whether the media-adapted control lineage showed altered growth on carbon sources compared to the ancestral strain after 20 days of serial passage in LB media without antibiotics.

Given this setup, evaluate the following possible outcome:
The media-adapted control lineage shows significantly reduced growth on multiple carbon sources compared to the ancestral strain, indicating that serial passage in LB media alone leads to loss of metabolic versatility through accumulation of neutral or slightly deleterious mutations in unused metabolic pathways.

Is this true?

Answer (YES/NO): YES